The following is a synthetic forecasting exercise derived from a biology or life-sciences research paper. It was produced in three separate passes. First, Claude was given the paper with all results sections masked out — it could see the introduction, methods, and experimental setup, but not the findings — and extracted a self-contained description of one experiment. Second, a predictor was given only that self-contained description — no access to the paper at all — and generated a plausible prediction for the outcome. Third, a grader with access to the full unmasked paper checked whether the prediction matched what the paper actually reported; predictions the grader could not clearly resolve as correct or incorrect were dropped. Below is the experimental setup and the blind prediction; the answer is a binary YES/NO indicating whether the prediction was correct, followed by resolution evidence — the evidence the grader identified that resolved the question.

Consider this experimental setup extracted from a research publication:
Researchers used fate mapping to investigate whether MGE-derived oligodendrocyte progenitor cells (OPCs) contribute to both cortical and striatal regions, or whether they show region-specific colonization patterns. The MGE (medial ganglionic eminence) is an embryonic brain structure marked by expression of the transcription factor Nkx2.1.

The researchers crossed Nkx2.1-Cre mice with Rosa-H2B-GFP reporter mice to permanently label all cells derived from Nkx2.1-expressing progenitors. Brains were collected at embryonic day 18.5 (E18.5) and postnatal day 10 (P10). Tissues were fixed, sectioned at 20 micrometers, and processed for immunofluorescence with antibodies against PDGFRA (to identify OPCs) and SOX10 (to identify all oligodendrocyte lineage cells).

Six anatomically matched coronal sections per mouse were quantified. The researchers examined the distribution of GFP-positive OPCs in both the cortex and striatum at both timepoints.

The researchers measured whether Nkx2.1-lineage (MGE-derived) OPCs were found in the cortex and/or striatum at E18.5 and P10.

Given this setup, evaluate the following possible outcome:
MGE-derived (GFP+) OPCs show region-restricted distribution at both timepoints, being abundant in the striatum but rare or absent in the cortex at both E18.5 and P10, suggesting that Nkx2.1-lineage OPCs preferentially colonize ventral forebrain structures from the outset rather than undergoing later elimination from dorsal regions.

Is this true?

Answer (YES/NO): NO